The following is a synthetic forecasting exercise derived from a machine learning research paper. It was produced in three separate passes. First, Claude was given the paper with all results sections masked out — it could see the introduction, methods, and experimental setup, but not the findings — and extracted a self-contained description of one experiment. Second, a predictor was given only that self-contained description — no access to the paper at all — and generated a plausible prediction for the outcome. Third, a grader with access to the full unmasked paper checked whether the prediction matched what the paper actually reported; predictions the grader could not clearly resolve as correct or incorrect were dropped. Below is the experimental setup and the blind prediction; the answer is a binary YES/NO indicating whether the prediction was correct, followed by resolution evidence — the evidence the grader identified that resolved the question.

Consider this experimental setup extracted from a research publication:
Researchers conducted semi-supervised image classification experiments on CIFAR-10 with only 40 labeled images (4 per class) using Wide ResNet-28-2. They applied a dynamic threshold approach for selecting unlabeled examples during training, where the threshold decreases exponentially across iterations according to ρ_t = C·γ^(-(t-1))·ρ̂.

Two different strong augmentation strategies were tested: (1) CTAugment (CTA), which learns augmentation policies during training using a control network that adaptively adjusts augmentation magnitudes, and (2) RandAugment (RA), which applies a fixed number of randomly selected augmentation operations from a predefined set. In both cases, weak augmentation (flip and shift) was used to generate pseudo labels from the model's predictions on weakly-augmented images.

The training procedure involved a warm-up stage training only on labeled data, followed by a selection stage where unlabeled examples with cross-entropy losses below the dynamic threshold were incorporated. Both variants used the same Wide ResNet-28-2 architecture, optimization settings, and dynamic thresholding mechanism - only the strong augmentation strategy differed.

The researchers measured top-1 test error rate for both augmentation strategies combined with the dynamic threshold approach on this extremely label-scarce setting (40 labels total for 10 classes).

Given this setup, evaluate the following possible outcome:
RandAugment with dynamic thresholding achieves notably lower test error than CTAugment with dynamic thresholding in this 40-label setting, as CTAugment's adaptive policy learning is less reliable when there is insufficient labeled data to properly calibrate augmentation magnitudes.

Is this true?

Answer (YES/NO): NO